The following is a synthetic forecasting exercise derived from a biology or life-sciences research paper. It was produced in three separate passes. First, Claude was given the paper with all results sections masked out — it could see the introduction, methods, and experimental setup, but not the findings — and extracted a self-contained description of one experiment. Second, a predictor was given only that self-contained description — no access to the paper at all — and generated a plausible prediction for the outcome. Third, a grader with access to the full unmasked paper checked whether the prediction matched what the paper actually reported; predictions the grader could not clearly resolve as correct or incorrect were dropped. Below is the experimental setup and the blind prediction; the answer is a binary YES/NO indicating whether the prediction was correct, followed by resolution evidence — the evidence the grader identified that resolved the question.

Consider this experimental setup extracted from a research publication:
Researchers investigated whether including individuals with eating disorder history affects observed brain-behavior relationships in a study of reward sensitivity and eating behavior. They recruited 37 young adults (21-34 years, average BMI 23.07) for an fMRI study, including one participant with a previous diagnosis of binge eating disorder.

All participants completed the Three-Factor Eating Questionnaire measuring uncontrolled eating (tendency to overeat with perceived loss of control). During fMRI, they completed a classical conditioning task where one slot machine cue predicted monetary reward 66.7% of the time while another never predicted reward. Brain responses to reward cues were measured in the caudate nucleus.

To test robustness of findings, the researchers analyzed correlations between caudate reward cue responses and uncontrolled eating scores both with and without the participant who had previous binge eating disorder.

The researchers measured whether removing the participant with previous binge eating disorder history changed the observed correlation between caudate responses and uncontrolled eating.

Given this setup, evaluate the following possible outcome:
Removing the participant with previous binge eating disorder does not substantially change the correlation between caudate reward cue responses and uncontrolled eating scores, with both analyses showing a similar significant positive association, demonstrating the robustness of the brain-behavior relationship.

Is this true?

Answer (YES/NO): YES